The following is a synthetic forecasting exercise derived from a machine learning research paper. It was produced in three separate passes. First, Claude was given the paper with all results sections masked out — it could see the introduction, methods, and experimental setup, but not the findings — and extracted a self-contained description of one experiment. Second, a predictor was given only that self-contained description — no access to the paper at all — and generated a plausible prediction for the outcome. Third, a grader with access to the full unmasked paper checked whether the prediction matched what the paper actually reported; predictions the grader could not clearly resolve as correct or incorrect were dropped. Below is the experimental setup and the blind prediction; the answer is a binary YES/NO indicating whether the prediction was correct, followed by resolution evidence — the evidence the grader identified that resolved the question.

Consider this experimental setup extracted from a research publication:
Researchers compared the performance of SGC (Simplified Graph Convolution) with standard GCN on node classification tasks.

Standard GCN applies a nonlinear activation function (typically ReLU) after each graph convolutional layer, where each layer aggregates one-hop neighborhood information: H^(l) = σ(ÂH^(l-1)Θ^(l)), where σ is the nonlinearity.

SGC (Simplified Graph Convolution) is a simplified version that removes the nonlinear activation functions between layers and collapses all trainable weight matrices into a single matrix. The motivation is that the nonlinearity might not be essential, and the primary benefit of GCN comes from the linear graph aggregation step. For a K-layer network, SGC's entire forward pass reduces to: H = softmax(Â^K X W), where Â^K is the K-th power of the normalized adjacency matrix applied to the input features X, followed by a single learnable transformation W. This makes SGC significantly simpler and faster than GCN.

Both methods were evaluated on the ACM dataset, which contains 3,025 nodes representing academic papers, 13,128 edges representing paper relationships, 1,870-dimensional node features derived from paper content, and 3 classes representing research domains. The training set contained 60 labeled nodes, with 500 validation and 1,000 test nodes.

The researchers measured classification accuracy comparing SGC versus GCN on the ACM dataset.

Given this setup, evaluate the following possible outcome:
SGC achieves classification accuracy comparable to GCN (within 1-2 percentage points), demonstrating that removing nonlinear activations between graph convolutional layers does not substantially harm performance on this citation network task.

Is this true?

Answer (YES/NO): NO